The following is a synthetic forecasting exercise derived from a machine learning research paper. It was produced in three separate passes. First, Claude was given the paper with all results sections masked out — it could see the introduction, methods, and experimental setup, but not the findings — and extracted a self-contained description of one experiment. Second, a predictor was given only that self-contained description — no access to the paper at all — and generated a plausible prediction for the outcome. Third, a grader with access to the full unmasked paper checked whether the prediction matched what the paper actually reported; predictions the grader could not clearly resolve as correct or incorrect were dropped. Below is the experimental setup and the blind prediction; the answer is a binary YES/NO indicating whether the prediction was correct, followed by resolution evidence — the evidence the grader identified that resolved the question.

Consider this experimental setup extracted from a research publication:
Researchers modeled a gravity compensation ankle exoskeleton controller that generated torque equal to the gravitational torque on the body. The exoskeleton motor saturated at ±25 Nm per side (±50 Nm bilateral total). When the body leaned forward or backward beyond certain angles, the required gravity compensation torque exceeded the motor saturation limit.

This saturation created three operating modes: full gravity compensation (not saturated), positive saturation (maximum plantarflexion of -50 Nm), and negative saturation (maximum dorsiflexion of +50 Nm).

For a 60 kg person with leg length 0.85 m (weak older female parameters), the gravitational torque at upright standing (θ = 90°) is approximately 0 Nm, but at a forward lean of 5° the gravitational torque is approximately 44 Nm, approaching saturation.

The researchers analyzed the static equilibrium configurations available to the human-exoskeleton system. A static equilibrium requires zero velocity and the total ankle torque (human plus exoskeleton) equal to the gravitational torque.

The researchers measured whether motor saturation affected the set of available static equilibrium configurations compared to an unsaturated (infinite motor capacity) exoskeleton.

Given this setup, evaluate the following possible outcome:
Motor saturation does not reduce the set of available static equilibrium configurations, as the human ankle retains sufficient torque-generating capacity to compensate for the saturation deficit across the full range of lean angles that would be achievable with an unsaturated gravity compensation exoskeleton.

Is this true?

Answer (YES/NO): NO